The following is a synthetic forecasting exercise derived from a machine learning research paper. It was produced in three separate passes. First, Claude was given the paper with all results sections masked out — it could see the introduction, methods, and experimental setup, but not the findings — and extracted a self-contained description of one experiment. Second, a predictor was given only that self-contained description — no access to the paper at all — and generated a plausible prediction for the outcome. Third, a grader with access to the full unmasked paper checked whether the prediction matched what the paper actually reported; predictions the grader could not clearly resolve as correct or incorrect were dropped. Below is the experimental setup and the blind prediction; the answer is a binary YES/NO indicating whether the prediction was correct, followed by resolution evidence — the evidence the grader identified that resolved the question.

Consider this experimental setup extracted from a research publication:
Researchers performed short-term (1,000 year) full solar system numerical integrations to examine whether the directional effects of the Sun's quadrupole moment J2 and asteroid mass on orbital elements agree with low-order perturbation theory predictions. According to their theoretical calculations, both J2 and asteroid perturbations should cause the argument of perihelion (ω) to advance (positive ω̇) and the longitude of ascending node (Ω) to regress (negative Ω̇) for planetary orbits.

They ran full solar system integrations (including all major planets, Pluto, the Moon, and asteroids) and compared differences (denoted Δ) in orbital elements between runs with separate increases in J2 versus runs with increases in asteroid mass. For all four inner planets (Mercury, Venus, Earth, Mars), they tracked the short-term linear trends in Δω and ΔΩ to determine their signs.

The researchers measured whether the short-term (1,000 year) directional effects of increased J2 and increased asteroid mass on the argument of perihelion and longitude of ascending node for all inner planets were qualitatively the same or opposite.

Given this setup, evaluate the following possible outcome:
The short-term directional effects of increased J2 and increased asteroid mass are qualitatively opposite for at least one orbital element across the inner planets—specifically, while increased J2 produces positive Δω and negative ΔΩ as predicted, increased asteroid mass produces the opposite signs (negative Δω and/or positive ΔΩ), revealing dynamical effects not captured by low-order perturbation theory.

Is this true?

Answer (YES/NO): NO